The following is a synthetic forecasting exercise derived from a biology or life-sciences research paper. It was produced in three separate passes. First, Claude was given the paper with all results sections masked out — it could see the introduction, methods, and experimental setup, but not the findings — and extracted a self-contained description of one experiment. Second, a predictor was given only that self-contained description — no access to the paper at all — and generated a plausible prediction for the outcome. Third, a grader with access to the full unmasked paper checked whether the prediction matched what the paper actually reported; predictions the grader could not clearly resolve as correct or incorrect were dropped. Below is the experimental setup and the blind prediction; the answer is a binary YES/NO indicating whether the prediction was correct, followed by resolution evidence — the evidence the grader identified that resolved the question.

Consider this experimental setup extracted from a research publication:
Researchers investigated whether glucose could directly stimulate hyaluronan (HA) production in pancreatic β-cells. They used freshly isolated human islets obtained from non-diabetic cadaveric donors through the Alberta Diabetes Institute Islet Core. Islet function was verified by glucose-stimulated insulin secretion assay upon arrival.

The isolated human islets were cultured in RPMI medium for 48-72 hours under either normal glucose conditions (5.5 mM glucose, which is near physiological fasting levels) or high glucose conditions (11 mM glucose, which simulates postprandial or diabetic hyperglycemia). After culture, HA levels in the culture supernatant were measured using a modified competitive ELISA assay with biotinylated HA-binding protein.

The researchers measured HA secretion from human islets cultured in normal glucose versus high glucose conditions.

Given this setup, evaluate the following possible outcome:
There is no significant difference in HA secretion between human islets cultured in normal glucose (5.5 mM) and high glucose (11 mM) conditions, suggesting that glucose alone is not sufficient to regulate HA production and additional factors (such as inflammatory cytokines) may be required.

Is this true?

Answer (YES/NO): NO